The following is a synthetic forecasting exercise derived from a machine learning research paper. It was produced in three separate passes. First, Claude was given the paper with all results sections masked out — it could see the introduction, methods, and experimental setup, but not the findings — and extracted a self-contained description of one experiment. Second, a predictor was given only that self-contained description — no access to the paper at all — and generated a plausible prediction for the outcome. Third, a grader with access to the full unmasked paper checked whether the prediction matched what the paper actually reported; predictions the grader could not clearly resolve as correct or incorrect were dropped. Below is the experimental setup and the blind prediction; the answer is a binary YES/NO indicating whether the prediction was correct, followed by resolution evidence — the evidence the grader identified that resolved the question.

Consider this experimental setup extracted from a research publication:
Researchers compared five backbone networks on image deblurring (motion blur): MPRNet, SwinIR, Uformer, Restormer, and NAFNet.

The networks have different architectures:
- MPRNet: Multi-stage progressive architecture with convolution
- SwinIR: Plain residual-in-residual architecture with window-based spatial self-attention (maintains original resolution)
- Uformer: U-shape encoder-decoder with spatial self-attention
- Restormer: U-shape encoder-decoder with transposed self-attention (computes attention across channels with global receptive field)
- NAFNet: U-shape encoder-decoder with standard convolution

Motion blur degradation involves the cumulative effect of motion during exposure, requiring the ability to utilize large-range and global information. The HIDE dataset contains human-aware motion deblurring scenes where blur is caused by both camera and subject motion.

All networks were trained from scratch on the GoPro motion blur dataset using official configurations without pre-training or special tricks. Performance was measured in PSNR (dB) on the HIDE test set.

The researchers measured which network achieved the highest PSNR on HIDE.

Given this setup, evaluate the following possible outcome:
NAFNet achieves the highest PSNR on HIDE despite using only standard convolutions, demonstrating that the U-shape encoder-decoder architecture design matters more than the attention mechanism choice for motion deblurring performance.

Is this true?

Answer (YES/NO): NO